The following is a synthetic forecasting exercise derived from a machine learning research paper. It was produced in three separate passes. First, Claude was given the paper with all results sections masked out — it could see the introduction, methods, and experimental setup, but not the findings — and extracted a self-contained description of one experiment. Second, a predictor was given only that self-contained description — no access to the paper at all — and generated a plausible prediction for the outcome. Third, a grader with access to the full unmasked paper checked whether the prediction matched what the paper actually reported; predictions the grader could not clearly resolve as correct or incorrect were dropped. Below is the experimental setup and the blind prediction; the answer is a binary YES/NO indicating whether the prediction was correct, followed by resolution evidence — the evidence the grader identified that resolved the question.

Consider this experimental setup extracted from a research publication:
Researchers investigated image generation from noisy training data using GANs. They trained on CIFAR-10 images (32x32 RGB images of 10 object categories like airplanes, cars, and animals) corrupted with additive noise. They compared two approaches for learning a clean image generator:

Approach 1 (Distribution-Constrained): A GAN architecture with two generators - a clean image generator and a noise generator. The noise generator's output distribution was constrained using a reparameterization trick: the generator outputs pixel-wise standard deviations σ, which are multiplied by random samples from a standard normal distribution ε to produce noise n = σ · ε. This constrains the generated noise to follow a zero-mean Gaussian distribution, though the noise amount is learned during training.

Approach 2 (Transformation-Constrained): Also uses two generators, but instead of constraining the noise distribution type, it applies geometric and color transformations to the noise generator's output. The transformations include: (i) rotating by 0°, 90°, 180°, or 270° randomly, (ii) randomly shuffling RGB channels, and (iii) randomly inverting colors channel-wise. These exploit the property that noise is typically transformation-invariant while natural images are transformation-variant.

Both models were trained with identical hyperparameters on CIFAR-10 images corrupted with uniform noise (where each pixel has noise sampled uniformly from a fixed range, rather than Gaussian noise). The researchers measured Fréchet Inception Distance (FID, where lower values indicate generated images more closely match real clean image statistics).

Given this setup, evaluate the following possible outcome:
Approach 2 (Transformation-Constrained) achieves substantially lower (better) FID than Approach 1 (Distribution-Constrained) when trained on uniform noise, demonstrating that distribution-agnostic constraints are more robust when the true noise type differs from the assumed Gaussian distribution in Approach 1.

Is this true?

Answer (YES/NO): YES